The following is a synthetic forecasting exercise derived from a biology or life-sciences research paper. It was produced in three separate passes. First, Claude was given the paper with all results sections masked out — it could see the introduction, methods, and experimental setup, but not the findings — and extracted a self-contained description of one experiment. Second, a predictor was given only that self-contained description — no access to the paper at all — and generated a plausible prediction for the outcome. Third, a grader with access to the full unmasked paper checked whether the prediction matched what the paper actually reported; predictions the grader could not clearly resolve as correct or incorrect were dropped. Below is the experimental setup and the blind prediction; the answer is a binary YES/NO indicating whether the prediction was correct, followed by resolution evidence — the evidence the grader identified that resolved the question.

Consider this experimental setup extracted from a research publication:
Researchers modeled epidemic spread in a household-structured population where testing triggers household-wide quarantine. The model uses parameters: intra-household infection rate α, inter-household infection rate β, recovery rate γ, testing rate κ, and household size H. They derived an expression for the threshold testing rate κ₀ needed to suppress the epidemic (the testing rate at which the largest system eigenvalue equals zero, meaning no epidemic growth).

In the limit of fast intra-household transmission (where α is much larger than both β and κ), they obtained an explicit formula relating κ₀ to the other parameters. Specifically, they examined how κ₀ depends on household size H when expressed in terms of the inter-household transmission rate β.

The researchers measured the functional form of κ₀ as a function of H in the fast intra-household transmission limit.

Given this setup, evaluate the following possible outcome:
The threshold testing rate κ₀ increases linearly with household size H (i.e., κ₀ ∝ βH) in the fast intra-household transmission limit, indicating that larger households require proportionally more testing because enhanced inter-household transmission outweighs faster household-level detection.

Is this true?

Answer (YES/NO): NO